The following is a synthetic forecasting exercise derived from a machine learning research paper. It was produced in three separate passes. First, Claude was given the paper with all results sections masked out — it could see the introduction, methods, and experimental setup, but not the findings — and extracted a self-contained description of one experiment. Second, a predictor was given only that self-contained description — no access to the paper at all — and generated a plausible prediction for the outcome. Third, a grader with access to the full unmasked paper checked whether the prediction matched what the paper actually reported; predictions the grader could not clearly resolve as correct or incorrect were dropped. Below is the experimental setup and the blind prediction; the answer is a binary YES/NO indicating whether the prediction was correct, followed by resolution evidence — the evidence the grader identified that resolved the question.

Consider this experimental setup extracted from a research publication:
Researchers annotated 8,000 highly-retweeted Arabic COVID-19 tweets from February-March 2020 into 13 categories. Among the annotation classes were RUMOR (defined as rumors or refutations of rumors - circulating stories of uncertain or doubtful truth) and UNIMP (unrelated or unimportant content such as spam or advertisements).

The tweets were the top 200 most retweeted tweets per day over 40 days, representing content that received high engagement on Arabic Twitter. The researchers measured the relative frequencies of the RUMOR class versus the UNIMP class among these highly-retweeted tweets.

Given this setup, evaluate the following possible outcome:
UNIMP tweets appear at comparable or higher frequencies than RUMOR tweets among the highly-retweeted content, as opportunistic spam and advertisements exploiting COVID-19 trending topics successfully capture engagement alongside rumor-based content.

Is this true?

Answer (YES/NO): YES